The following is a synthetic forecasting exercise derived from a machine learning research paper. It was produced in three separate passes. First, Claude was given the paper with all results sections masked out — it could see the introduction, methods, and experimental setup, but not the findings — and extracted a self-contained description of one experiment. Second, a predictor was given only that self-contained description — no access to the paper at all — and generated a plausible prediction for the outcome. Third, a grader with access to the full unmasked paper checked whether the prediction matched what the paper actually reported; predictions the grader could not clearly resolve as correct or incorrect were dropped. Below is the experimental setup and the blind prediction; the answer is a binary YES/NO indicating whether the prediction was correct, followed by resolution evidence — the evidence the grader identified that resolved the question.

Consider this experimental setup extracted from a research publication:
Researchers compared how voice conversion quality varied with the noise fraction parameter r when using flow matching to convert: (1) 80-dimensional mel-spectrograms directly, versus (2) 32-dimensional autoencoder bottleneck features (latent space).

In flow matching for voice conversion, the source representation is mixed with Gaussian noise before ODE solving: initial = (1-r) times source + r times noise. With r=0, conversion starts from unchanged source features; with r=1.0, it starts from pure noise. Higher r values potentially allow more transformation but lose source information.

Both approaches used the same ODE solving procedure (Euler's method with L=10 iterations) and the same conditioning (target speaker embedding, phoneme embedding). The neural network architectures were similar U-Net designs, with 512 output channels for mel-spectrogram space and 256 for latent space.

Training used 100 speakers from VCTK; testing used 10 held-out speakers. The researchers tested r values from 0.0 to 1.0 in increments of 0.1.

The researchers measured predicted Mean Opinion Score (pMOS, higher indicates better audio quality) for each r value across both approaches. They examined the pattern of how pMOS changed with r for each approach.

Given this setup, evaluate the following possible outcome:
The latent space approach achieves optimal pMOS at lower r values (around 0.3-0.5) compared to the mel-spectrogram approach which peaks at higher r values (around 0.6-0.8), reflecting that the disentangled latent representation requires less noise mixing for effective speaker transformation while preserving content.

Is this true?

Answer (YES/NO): NO